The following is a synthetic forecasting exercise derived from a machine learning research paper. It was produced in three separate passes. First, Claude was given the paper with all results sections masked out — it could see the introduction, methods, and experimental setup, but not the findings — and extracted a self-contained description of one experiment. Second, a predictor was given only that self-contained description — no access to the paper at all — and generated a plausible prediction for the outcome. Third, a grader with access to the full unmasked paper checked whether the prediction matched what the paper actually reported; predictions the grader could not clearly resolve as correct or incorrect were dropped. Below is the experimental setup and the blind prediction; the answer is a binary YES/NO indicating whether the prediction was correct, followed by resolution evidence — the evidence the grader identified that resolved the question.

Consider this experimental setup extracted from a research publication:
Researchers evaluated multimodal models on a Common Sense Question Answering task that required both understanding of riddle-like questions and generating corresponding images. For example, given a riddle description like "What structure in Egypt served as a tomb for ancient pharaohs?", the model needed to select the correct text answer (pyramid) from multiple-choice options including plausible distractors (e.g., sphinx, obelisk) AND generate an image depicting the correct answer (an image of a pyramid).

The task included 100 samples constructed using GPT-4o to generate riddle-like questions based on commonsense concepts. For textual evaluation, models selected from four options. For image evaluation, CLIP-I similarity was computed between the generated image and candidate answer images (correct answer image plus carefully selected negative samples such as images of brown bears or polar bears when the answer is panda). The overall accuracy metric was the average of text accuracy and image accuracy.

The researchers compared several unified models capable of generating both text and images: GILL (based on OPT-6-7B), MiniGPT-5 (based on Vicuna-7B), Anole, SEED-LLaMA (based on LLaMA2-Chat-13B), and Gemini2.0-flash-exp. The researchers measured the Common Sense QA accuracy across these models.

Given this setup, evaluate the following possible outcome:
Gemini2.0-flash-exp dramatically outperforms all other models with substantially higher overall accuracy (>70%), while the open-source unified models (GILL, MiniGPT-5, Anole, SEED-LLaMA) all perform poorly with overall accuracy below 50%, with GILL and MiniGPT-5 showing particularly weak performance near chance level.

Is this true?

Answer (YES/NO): NO